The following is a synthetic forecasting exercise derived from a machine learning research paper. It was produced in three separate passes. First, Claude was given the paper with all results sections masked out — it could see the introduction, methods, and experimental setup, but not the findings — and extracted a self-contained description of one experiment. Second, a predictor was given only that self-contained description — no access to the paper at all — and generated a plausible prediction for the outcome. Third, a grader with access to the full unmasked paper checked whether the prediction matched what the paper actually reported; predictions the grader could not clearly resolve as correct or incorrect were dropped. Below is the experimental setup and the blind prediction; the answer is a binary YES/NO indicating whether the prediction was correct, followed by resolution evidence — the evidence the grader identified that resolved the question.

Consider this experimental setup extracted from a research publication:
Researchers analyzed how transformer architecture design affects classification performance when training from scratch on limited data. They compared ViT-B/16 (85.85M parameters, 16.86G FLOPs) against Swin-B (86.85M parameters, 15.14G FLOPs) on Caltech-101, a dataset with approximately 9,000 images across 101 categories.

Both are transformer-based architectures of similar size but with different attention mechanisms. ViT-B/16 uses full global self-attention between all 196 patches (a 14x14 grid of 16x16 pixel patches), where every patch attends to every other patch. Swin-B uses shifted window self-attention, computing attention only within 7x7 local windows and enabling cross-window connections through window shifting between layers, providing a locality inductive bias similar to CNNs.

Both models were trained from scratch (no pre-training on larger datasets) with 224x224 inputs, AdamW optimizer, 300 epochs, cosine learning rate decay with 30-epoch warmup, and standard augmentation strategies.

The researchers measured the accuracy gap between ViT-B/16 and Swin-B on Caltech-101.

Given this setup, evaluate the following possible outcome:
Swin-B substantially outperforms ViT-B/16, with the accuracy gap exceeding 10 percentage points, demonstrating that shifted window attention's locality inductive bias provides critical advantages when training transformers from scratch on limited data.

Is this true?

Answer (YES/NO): YES